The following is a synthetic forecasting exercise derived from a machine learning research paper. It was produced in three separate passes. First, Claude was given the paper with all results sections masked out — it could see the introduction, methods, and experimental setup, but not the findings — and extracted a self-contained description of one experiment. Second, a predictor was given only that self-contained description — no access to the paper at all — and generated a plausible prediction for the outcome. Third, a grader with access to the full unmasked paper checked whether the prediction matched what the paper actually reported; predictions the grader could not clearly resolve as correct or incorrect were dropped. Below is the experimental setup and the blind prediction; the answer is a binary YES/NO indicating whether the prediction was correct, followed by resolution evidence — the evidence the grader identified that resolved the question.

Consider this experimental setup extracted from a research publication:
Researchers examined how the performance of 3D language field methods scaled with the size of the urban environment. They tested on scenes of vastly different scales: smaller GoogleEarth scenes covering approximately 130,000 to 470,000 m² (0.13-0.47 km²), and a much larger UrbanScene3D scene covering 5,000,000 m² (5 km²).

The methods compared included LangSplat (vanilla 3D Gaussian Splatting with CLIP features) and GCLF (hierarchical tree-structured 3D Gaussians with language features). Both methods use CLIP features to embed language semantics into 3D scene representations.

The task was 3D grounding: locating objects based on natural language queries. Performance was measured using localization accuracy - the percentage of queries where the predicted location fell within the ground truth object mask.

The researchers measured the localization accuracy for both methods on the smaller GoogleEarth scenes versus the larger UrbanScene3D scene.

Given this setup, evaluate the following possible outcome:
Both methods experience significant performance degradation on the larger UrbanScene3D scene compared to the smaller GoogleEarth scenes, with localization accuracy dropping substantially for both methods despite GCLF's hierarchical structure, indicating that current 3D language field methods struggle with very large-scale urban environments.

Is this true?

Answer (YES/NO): NO